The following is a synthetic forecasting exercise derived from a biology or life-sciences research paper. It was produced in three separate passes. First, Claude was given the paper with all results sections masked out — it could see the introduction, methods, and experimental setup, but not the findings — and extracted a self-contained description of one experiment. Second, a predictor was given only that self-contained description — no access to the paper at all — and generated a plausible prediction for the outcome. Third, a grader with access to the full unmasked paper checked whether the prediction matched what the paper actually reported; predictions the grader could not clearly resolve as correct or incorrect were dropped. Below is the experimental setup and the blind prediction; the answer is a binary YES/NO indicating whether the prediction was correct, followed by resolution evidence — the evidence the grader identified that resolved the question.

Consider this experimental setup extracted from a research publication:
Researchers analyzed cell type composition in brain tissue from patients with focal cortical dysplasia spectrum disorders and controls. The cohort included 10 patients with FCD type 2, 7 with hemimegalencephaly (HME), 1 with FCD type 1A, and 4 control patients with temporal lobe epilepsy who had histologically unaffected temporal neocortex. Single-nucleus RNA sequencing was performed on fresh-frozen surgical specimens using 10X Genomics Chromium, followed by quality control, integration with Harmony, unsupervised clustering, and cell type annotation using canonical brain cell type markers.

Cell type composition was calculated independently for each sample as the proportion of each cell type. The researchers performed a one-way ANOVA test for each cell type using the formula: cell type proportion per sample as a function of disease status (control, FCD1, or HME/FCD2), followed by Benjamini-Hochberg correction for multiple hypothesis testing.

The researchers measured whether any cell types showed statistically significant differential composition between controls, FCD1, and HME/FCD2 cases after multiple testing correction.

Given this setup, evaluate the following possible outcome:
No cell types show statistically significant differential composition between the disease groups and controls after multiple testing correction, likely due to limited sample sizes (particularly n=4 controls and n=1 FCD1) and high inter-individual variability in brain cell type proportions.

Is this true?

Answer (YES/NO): YES